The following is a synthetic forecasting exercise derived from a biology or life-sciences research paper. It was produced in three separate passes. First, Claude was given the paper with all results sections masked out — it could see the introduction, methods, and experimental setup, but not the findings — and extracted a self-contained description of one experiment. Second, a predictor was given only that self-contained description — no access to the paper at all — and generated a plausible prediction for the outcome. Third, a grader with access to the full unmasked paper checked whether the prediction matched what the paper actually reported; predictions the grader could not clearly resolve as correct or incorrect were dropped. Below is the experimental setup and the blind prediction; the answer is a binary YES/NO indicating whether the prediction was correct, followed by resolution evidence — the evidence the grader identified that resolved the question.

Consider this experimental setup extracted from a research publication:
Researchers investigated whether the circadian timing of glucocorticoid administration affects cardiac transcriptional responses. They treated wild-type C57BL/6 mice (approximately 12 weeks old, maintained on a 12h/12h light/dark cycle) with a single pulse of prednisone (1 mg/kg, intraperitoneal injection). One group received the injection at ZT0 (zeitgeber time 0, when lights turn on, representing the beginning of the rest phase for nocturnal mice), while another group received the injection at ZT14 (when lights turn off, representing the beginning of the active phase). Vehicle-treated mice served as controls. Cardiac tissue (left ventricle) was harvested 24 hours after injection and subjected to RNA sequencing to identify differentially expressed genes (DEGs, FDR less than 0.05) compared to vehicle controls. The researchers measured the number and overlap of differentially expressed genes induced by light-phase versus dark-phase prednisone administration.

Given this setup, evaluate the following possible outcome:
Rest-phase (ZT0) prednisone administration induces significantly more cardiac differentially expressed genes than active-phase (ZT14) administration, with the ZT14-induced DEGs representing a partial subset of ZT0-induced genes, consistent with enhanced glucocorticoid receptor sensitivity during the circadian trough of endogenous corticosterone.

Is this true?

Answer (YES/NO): YES